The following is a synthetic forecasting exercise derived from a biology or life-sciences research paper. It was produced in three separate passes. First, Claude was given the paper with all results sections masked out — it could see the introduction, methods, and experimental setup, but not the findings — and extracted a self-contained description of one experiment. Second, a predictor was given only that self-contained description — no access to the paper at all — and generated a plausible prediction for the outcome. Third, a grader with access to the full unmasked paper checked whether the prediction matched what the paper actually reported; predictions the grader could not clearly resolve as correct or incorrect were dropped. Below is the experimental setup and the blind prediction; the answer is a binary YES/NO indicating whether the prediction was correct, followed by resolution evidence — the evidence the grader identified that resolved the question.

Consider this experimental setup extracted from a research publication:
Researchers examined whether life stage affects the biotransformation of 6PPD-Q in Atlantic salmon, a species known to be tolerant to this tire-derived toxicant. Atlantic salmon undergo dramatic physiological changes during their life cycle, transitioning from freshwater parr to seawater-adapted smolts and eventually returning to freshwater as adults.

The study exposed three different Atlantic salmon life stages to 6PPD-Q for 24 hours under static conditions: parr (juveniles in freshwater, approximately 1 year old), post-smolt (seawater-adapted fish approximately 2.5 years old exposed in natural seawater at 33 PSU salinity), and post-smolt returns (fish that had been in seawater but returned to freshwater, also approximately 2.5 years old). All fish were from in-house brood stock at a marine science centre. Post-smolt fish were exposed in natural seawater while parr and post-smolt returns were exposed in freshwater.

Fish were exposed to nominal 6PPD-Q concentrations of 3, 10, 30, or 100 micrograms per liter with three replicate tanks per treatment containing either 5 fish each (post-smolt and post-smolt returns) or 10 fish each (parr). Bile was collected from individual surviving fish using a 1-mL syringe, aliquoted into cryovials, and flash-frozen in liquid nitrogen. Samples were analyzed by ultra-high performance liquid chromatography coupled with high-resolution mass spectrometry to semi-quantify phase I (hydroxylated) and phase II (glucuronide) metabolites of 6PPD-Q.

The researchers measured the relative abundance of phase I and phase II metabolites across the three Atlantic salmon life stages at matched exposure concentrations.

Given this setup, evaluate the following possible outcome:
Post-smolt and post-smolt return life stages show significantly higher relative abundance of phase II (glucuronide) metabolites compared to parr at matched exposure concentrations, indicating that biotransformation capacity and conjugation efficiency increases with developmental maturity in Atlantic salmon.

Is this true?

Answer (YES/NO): NO